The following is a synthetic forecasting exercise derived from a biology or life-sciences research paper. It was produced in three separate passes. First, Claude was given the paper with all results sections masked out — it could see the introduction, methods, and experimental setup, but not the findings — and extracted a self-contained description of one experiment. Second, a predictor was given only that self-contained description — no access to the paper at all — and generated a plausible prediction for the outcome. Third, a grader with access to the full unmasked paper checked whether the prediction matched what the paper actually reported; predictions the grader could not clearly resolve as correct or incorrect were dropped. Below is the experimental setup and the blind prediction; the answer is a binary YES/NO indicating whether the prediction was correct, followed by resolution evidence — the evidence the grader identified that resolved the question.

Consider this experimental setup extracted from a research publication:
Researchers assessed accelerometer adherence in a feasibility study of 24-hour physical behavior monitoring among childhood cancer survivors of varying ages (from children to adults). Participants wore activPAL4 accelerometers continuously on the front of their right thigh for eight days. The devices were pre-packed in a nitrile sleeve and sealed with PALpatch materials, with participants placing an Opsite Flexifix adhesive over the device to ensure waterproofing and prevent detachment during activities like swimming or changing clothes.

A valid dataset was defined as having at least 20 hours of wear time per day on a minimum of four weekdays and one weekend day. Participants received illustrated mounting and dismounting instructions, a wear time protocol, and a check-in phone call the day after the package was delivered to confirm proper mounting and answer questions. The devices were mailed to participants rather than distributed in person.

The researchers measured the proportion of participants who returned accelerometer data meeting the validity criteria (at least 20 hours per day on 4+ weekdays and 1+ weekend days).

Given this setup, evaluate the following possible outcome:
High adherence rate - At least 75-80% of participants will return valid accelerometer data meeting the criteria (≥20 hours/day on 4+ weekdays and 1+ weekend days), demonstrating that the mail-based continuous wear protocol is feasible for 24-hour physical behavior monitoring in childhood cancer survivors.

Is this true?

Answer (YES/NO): YES